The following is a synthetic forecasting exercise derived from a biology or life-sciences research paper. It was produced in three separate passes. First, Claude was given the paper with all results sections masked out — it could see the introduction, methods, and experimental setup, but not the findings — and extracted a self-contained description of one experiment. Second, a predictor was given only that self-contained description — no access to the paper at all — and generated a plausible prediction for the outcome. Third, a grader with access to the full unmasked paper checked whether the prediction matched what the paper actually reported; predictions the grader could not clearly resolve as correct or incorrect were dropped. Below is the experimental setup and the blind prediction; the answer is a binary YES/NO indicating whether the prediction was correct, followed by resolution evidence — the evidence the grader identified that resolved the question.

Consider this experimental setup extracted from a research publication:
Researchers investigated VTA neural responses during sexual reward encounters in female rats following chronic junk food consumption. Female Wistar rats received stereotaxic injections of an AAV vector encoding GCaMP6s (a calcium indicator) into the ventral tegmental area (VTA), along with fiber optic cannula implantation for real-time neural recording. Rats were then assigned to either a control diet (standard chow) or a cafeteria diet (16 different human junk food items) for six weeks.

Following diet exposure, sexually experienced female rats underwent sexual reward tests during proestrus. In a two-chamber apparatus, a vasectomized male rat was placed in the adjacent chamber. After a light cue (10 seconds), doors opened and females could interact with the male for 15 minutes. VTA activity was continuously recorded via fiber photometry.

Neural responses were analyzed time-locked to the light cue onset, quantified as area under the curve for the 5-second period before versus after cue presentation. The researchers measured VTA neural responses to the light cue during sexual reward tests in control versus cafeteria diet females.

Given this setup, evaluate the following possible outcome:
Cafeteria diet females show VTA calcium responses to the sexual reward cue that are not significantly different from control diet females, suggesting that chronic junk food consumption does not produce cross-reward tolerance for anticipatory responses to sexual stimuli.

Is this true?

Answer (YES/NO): NO